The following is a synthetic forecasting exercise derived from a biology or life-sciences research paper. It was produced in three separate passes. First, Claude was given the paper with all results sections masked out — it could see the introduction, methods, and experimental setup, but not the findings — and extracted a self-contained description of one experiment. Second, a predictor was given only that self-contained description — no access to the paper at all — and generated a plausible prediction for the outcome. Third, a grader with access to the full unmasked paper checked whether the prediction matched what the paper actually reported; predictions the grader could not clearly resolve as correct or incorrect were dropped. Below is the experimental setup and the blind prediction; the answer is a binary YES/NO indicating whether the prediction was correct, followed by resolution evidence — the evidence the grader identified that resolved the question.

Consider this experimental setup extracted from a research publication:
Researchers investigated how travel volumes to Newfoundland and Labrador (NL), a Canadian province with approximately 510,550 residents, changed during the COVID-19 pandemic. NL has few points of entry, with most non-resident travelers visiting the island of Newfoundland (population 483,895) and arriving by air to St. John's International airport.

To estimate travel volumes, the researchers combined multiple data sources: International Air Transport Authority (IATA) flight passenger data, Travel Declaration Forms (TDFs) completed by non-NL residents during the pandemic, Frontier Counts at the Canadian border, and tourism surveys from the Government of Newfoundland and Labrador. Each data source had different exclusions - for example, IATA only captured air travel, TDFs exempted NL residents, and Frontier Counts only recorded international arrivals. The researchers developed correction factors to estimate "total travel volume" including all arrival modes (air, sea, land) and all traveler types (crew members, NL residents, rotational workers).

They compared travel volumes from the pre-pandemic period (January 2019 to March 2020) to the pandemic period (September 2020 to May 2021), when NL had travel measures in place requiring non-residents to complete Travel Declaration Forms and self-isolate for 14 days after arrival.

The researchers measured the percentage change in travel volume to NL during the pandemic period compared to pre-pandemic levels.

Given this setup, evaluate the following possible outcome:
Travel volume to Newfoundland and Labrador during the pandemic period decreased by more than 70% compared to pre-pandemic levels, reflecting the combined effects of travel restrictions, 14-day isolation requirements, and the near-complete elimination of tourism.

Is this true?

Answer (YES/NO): YES